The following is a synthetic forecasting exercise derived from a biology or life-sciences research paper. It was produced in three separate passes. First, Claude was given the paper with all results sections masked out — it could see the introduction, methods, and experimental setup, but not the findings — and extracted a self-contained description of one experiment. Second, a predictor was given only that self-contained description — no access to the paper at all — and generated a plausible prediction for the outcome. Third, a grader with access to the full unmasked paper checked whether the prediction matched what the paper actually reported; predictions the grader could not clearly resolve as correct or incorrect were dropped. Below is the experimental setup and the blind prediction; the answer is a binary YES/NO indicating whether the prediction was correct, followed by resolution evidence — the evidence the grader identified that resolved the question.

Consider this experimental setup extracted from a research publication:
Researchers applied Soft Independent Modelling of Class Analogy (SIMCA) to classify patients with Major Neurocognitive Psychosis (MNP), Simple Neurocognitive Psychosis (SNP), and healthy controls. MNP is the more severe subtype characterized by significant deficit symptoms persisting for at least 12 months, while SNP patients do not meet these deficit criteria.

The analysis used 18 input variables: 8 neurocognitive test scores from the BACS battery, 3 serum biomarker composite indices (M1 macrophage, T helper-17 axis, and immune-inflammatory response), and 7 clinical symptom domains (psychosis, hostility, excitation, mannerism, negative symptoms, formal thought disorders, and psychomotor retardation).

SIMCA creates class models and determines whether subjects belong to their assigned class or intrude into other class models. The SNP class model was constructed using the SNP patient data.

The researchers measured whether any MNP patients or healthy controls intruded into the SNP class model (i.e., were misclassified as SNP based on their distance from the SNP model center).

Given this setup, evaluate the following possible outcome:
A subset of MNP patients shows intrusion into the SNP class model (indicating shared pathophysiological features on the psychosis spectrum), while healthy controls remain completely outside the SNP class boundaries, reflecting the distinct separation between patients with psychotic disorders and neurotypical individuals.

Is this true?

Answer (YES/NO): YES